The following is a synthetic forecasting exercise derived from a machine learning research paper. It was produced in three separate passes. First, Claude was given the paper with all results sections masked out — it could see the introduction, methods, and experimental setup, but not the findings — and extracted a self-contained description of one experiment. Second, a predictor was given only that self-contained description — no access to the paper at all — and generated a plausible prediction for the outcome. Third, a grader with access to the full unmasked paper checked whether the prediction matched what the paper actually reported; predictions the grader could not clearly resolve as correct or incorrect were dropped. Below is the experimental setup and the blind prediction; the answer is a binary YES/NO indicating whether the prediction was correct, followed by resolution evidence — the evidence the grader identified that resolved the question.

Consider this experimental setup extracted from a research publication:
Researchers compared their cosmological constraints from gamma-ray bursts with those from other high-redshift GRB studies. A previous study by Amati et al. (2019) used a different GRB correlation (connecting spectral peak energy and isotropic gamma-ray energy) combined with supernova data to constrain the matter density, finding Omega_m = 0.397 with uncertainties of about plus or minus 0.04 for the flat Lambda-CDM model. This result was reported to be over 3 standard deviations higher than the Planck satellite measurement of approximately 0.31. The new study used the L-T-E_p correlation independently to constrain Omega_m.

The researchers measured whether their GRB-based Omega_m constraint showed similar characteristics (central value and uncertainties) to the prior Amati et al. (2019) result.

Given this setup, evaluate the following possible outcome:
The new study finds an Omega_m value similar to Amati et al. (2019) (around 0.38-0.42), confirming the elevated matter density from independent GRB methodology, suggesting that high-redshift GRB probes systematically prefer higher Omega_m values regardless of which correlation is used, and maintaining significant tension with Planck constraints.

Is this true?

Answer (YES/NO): NO